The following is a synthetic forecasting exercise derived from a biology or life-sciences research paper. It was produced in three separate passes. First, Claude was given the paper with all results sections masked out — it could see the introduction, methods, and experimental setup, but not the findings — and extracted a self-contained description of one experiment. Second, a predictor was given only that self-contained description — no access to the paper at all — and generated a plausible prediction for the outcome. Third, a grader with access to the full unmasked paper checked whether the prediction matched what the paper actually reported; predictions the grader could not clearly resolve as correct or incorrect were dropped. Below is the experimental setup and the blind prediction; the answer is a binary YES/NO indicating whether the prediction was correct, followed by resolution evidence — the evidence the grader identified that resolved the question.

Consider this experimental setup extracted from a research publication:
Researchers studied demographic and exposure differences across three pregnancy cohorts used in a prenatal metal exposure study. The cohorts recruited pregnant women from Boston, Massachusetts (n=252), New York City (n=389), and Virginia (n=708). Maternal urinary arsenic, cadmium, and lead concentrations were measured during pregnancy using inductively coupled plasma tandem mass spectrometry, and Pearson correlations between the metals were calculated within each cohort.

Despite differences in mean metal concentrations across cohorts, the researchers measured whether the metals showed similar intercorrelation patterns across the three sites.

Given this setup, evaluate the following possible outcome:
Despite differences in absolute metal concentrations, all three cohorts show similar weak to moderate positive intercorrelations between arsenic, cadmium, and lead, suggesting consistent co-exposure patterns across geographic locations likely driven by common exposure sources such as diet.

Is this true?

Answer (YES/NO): YES